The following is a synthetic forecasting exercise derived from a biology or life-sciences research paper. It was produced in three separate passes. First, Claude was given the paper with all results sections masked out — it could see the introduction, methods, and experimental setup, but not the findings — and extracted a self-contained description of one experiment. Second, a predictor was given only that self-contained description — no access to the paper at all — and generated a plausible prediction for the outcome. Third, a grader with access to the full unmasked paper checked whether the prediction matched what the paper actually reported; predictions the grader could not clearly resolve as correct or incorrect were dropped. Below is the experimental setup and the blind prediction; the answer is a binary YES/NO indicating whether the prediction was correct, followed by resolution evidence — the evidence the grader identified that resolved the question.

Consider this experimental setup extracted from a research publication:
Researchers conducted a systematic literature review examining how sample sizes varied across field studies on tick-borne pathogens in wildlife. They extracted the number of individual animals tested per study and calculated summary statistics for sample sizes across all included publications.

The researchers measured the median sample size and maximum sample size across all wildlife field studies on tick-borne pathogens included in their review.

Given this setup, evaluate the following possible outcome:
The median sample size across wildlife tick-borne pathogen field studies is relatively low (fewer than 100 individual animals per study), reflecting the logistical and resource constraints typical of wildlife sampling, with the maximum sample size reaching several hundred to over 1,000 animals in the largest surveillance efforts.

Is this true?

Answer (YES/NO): YES